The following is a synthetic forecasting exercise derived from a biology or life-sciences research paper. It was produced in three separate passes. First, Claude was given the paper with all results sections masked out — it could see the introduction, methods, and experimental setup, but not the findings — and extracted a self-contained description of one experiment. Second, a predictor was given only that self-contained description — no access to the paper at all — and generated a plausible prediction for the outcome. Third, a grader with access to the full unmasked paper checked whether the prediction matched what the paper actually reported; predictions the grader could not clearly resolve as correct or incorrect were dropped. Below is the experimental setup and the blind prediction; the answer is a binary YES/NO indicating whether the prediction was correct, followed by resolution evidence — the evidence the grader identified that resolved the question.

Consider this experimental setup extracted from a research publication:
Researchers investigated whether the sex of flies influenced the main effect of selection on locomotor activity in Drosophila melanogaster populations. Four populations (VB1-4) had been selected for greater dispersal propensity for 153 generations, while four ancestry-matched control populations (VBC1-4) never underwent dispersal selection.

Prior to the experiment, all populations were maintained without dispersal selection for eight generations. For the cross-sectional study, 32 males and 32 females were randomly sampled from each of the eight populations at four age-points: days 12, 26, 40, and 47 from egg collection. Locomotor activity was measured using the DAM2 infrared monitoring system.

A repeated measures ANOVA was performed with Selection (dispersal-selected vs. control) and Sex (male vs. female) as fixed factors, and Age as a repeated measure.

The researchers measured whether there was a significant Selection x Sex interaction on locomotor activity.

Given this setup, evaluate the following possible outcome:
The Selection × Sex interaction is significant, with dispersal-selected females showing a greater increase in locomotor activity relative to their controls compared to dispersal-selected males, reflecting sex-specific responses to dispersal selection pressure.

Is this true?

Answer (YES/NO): NO